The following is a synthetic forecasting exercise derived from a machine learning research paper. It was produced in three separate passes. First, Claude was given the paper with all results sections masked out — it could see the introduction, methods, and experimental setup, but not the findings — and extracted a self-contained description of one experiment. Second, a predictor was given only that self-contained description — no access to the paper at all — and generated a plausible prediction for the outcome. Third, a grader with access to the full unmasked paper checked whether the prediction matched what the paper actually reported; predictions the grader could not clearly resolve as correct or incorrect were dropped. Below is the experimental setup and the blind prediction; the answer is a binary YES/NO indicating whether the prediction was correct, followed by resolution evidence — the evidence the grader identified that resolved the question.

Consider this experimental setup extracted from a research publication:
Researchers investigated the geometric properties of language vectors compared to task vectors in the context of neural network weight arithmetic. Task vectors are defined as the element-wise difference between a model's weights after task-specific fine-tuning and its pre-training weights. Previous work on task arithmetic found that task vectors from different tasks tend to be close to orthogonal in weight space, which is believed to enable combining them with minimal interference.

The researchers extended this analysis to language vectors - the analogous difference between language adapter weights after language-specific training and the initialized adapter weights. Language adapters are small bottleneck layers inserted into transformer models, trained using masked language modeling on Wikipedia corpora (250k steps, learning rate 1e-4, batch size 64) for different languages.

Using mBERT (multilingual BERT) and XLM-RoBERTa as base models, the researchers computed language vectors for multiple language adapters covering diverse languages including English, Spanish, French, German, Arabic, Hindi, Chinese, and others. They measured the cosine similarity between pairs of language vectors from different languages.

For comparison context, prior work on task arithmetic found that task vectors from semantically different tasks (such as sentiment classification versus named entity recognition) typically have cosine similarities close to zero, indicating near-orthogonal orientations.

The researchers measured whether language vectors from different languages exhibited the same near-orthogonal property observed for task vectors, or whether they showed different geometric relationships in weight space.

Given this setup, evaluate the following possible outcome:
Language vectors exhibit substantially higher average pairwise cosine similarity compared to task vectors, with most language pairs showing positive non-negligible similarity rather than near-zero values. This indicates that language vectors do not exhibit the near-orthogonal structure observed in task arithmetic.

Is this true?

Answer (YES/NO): YES